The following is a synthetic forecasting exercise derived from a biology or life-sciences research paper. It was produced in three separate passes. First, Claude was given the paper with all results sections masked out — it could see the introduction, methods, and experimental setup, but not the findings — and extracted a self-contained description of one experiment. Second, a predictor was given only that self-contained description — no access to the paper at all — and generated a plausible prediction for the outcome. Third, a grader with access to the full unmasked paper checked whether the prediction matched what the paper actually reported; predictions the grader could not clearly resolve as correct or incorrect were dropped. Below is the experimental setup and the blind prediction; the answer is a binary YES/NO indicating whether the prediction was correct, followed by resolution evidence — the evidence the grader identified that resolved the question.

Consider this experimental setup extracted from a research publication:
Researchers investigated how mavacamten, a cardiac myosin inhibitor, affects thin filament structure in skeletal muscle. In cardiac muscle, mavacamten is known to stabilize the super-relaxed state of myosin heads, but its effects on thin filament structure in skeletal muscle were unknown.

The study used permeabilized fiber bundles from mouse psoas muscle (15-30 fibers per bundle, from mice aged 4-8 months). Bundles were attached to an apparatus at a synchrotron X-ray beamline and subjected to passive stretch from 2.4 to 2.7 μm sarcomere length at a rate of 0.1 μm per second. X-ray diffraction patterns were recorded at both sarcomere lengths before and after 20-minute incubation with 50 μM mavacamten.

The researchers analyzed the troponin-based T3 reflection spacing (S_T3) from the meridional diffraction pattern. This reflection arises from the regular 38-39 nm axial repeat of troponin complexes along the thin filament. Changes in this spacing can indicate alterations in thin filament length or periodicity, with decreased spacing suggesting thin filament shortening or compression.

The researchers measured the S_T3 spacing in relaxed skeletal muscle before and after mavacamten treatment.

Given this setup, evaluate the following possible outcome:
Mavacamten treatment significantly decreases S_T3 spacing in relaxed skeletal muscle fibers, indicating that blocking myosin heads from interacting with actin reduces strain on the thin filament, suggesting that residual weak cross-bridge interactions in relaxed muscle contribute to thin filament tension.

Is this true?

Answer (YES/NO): NO